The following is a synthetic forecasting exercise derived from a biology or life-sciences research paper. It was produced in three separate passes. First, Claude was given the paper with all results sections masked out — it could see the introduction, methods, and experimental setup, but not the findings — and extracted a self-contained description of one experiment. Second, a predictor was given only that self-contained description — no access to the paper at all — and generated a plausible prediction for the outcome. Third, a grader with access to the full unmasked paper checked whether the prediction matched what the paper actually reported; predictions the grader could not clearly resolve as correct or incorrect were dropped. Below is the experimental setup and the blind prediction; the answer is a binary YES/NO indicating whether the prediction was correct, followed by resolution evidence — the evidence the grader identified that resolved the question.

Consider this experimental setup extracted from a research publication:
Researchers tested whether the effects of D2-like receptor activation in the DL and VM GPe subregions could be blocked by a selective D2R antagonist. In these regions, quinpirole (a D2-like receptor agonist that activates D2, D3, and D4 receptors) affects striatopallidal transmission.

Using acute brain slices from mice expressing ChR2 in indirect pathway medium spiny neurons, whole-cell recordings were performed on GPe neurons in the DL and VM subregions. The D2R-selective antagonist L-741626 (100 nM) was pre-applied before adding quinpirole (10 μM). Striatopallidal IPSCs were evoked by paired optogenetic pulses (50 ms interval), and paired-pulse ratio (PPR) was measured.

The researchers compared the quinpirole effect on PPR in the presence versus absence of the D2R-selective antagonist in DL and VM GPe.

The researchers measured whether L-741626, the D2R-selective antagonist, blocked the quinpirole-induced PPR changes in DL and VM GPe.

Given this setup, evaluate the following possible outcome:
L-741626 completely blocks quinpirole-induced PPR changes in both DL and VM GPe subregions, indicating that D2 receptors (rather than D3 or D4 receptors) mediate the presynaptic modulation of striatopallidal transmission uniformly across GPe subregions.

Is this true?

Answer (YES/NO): NO